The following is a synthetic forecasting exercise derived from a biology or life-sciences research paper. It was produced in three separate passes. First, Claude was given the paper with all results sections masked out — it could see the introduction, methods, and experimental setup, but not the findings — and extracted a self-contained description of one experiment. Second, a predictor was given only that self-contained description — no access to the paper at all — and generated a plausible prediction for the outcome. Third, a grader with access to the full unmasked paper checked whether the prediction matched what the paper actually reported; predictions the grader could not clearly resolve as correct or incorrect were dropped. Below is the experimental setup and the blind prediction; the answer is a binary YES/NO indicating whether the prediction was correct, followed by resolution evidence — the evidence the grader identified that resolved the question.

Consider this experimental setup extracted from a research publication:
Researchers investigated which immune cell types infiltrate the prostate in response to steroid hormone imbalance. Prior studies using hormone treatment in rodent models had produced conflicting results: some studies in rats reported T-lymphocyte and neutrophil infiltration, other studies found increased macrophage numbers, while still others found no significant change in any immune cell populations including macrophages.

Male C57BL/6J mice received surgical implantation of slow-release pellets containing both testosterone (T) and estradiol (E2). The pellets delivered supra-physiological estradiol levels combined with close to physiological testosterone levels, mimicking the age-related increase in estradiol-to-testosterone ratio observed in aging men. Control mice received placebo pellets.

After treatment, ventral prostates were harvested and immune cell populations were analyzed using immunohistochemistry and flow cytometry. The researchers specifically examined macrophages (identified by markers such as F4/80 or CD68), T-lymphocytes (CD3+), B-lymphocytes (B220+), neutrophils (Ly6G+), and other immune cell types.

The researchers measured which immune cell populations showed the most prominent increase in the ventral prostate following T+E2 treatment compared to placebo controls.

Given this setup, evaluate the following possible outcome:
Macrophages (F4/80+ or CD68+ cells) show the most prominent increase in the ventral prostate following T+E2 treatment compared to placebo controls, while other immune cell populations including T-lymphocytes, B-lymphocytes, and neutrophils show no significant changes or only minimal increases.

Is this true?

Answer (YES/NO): YES